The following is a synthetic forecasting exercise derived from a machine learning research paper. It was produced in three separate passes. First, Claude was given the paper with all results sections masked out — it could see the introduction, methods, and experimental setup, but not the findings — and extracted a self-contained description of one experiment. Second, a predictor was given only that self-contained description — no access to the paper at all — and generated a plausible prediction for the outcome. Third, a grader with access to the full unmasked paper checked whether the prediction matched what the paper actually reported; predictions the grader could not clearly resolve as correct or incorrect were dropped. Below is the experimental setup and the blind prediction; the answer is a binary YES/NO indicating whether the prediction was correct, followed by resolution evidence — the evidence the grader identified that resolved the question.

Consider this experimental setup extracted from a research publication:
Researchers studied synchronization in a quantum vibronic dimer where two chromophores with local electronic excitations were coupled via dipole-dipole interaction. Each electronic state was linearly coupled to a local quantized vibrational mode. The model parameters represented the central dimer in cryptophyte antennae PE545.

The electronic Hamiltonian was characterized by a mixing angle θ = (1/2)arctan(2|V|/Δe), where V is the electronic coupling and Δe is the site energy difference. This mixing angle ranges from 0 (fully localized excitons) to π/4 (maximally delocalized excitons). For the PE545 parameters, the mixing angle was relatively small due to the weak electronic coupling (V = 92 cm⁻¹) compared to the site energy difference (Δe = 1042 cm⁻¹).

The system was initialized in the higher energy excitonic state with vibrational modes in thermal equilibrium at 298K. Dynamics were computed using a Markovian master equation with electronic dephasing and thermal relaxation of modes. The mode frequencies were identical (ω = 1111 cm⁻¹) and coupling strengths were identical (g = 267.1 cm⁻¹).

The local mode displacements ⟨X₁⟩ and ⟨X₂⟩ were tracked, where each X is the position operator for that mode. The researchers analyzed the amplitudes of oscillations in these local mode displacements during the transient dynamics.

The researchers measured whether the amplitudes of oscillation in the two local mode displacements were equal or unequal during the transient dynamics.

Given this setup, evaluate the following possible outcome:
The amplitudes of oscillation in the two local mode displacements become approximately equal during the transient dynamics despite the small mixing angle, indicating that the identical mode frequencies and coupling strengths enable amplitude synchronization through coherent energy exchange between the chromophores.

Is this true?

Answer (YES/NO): YES